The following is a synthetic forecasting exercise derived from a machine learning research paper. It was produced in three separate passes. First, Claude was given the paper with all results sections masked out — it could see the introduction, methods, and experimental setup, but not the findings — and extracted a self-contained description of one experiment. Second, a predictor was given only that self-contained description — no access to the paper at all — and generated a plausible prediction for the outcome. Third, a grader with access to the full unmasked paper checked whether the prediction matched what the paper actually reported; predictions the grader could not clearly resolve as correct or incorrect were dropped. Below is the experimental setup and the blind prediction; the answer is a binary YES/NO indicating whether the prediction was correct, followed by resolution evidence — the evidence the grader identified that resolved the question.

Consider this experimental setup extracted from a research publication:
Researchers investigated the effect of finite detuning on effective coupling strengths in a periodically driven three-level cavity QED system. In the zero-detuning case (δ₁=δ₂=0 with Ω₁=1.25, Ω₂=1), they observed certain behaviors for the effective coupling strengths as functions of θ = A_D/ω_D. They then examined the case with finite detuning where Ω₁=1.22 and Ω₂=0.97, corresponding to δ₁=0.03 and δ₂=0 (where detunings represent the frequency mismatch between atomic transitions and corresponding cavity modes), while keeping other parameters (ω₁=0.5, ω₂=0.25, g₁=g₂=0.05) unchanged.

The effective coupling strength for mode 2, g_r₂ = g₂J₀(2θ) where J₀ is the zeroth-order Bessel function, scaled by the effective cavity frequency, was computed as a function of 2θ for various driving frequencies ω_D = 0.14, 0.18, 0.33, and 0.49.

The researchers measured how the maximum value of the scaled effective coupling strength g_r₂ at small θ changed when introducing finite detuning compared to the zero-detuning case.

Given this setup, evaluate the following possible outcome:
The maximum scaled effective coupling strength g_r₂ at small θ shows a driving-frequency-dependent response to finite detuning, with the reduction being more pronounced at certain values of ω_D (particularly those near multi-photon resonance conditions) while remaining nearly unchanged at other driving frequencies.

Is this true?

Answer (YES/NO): NO